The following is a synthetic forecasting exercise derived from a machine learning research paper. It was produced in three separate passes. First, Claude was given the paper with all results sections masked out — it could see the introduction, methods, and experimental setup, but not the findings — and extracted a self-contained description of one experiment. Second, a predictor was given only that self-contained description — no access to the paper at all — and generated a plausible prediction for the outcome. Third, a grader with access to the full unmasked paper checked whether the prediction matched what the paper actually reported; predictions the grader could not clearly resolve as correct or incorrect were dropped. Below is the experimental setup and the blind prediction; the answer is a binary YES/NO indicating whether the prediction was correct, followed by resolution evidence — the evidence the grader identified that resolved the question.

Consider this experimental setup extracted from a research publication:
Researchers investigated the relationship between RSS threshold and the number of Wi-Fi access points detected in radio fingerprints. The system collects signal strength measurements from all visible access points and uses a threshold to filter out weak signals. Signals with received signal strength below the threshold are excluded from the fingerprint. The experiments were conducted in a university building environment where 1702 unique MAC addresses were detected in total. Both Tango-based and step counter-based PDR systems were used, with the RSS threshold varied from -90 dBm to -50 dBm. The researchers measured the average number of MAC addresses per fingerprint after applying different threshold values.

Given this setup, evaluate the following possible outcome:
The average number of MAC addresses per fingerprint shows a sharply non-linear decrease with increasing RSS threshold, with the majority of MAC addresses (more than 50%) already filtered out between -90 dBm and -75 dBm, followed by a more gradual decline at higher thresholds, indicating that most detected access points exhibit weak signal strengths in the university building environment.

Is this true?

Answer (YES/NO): YES